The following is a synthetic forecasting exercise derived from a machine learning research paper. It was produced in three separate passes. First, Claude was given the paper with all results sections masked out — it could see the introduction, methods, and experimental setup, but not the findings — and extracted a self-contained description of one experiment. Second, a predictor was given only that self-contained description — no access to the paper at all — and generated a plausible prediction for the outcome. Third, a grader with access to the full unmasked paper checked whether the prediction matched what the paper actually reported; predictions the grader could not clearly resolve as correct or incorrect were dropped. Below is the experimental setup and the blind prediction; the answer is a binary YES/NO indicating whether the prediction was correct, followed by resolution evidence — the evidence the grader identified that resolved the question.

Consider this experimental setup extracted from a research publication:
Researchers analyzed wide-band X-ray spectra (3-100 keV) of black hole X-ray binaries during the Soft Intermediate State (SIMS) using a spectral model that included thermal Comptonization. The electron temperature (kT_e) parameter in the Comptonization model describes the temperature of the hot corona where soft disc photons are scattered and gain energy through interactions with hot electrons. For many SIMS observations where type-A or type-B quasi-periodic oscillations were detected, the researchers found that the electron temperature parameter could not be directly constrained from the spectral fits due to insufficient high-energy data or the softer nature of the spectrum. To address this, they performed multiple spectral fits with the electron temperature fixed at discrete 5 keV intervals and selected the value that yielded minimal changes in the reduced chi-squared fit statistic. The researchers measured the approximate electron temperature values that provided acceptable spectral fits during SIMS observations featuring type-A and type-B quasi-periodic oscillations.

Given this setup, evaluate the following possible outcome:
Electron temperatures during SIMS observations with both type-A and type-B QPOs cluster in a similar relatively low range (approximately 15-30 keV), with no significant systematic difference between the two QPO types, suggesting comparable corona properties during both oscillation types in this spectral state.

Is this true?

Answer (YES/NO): NO